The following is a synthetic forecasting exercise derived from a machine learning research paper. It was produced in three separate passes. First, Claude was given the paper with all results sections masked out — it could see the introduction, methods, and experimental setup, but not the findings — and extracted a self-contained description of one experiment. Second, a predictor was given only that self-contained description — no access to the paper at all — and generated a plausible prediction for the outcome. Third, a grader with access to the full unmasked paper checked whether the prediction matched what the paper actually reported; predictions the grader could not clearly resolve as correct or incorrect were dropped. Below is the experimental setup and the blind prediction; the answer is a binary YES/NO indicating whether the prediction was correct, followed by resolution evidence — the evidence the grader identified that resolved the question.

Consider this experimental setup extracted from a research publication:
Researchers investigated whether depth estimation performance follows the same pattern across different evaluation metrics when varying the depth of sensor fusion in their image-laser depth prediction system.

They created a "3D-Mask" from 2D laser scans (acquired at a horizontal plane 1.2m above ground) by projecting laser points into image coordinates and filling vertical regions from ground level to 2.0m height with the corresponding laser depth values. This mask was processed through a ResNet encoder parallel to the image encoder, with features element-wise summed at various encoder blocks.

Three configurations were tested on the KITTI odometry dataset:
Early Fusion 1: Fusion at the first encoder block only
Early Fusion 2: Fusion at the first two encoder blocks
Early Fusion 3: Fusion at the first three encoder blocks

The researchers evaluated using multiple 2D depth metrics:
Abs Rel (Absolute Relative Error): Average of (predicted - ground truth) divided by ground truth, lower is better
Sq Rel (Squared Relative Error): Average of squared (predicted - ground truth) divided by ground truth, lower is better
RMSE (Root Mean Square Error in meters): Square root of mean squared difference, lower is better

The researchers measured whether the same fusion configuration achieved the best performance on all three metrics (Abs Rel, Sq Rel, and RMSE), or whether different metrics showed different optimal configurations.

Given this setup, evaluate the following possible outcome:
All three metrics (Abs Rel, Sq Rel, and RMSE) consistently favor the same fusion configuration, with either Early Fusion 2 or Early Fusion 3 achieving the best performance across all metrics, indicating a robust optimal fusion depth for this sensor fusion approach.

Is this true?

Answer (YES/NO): NO